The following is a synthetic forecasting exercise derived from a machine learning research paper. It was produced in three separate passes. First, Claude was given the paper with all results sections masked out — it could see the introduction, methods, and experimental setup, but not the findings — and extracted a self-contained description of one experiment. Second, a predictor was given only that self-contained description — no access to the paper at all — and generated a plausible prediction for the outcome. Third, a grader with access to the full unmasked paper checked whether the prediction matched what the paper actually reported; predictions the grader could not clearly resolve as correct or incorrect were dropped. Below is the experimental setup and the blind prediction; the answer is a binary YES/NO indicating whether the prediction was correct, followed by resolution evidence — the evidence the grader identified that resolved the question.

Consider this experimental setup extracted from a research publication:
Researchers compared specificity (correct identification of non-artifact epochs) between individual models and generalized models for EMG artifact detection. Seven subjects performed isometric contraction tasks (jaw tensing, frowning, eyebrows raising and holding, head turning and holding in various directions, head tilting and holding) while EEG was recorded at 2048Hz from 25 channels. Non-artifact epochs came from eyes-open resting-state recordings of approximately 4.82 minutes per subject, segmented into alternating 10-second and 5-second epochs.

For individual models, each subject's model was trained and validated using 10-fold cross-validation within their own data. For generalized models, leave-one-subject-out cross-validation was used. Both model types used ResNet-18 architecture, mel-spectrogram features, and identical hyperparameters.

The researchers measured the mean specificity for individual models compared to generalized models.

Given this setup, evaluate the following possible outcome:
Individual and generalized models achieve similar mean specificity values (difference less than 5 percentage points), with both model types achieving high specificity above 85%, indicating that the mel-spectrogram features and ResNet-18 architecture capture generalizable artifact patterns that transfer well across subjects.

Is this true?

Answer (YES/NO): NO